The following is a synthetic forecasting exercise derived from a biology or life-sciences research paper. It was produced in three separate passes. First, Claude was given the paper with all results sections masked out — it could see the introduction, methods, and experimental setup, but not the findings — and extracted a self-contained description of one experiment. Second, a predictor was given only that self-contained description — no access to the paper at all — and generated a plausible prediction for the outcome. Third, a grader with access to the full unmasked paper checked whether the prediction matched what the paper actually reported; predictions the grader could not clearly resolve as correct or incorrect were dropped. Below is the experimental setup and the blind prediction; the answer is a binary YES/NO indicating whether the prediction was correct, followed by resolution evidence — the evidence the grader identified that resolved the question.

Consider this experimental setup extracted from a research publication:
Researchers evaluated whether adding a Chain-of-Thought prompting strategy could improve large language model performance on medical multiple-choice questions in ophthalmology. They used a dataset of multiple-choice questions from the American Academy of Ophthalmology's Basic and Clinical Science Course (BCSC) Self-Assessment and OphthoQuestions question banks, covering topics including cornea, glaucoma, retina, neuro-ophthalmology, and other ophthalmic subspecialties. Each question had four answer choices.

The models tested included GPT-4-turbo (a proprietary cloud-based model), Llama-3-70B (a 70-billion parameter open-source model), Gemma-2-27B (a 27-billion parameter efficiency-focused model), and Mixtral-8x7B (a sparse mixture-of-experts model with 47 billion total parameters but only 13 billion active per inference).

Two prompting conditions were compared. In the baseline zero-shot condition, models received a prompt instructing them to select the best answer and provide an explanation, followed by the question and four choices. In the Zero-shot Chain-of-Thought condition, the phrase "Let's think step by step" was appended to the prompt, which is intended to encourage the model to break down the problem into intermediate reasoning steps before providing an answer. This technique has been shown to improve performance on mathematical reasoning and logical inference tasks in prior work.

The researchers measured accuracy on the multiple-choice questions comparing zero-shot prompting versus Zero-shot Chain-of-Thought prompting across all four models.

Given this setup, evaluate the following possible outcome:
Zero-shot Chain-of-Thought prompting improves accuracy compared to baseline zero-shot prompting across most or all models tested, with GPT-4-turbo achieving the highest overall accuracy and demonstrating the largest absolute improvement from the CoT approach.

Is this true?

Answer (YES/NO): NO